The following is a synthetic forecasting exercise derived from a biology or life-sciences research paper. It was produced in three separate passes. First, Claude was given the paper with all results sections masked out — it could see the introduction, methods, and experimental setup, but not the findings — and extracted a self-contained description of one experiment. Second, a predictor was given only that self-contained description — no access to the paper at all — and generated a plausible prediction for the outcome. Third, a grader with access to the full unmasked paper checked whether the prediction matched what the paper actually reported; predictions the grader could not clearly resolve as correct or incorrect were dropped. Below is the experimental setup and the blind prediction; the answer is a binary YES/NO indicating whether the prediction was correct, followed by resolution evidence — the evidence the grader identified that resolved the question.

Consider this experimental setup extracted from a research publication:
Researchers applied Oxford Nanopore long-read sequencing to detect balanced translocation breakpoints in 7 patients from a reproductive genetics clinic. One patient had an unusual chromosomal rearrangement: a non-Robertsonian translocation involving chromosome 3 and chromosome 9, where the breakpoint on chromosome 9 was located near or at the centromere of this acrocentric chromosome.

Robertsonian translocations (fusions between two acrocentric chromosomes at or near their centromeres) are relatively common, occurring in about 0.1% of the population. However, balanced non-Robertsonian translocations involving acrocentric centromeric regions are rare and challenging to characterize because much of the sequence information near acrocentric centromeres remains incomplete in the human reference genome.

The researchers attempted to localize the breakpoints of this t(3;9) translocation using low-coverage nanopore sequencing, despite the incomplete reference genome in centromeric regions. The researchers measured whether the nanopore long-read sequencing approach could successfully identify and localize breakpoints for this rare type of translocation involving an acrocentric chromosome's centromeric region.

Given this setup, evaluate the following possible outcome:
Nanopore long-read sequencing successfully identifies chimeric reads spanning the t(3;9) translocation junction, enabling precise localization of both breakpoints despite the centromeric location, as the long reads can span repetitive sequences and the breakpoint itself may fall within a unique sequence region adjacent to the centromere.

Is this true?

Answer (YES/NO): YES